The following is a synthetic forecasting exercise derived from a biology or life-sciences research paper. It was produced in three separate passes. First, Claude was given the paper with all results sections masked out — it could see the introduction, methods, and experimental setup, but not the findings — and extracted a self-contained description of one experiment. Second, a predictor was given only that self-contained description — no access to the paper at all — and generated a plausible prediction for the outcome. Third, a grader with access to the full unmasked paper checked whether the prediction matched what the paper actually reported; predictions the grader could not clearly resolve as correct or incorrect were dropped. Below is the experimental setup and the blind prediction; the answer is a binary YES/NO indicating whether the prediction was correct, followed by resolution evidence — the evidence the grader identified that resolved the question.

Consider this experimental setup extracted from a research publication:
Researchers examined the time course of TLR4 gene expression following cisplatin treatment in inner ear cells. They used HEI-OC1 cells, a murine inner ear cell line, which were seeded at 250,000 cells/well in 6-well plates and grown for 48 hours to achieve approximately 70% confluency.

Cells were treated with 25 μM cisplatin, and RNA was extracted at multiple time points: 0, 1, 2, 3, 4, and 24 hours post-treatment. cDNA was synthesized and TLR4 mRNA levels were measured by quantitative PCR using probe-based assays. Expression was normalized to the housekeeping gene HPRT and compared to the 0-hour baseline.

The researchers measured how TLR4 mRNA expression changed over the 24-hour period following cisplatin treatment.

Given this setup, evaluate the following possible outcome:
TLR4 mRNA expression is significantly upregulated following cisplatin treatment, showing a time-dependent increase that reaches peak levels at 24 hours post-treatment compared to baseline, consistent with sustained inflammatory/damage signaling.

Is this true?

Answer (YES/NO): NO